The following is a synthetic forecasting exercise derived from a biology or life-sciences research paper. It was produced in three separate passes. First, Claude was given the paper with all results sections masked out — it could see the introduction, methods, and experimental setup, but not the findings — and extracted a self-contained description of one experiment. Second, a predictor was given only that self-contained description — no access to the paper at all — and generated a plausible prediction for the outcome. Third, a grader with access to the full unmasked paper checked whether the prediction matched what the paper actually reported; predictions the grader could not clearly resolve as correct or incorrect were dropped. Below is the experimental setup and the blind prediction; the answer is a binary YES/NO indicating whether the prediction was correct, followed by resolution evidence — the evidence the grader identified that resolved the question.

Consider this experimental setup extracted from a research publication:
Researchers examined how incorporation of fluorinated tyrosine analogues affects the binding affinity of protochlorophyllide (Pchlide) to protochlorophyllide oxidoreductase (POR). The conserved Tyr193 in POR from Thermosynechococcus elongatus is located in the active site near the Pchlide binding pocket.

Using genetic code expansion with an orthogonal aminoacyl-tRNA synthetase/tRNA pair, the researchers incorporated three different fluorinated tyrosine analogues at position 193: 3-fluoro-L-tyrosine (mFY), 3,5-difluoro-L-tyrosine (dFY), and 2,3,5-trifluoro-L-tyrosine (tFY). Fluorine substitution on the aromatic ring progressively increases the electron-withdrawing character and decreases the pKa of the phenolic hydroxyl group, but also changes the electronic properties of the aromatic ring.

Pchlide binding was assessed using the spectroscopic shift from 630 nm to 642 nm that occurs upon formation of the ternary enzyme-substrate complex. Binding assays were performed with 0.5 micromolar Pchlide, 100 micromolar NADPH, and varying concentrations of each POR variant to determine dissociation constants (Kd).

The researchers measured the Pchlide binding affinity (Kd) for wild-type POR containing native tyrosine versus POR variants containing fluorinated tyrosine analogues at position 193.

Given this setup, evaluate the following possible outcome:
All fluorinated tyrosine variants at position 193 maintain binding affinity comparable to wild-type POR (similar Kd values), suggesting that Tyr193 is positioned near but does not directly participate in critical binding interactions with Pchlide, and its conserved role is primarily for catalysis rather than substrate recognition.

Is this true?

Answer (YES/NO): NO